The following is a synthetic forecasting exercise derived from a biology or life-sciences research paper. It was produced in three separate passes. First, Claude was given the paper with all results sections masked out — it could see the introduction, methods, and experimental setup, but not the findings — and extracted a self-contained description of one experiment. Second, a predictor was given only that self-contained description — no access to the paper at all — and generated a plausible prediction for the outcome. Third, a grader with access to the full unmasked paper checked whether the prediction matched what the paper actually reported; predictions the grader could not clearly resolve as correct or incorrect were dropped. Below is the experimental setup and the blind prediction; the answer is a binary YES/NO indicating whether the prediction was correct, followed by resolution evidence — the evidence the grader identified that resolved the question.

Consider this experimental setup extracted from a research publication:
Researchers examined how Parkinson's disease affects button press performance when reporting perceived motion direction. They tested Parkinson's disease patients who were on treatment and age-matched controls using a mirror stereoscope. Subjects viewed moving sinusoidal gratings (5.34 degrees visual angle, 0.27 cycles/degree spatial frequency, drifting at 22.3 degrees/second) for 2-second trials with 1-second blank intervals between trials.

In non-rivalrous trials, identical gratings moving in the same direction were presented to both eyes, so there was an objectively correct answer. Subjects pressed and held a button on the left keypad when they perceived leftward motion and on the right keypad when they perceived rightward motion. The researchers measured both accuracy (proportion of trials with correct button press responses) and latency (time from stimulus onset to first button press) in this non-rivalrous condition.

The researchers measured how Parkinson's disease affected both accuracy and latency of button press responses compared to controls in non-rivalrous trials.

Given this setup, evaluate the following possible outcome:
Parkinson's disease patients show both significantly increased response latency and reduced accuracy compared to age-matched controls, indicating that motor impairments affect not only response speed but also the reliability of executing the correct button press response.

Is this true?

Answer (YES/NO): NO